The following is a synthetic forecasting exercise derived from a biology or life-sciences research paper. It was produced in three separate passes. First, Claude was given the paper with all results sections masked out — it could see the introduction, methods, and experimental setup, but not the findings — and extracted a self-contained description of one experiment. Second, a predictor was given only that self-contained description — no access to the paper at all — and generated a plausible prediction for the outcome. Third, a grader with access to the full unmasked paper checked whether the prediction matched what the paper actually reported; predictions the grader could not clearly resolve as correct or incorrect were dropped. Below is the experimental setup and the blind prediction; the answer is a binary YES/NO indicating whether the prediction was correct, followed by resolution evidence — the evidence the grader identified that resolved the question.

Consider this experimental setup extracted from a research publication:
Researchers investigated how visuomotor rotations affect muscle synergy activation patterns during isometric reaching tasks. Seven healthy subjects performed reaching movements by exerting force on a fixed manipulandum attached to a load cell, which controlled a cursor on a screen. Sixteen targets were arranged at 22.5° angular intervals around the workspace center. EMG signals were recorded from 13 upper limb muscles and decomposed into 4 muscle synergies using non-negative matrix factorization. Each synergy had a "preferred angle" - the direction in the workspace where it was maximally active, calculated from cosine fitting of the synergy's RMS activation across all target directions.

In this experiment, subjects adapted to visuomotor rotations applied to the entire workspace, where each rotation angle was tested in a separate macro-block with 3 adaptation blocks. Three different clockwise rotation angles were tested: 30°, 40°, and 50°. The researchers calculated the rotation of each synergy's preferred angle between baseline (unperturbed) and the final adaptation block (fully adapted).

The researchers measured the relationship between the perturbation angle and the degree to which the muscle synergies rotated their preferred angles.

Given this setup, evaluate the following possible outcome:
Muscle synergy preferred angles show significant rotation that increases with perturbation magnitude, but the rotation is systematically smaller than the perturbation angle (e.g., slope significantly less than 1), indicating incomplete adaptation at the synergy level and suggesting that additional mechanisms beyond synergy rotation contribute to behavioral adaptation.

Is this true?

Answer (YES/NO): NO